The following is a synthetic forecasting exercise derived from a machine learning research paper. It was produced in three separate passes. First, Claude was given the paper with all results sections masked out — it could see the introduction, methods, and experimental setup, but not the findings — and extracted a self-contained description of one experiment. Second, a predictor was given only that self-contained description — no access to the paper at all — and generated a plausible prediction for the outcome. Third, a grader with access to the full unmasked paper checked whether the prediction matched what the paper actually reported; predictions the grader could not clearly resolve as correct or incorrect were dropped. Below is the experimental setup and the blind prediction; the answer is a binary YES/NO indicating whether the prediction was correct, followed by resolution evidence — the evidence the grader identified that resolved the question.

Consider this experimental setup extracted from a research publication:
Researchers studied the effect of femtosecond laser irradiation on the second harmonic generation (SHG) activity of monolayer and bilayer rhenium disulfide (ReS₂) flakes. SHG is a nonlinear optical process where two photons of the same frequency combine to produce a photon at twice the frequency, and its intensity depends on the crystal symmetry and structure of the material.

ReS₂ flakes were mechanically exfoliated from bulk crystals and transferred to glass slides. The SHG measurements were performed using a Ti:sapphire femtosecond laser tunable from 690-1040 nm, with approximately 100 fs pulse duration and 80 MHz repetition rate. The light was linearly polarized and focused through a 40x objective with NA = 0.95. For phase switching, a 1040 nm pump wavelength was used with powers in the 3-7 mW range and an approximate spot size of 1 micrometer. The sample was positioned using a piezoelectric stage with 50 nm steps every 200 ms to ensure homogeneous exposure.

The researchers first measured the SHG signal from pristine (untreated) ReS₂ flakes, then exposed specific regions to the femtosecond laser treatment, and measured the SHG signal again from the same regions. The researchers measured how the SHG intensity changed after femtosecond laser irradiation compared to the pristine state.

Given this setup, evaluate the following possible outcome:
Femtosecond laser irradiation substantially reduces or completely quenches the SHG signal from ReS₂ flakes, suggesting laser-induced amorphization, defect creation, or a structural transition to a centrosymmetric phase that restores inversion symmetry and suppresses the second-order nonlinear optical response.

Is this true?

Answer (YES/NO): NO